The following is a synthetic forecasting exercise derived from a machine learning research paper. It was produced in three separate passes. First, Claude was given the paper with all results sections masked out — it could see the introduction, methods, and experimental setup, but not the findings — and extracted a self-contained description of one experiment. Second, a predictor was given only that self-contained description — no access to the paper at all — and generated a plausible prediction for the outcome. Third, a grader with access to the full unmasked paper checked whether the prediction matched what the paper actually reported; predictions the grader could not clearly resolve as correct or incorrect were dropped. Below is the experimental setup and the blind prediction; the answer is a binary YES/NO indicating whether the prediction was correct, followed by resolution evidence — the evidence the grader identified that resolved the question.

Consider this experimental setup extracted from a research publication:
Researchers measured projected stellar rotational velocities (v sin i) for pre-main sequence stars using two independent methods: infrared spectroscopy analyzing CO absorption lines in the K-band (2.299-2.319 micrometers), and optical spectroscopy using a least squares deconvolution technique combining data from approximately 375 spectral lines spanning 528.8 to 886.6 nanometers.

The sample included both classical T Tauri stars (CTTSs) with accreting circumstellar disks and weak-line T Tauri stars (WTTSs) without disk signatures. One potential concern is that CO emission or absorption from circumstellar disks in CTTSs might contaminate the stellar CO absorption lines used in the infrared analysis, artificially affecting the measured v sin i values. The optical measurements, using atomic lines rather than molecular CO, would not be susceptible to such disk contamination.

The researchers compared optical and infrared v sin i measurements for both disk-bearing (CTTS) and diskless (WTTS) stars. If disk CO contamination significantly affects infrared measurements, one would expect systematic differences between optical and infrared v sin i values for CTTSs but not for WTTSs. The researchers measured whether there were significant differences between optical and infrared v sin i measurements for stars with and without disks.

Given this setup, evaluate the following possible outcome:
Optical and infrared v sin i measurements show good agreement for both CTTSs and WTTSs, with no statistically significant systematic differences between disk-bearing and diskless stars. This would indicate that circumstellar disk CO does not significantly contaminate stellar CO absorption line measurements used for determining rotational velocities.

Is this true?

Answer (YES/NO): YES